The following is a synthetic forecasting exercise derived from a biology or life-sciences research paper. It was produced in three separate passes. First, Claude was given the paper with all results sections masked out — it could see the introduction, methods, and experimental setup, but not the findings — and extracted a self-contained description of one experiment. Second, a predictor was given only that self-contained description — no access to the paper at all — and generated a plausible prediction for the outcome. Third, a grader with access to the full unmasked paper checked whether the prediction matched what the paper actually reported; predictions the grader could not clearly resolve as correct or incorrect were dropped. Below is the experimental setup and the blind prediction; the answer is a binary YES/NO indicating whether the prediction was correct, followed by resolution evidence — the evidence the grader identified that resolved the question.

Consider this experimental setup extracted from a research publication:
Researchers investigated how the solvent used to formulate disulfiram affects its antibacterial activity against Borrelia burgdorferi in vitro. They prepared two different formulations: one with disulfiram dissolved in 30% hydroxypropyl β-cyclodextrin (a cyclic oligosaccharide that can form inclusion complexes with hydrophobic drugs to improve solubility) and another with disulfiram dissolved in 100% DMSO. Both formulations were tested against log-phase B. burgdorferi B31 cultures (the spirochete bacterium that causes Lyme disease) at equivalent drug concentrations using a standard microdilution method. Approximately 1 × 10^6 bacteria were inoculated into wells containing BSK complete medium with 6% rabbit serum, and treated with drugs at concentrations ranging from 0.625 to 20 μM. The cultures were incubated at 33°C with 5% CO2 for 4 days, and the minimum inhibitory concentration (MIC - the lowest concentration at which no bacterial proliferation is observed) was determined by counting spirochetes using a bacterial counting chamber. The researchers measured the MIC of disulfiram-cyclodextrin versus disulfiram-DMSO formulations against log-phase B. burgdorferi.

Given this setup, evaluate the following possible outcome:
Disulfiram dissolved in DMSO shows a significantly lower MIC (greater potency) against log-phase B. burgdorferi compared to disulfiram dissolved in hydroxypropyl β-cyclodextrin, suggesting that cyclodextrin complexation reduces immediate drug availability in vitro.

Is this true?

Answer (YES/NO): NO